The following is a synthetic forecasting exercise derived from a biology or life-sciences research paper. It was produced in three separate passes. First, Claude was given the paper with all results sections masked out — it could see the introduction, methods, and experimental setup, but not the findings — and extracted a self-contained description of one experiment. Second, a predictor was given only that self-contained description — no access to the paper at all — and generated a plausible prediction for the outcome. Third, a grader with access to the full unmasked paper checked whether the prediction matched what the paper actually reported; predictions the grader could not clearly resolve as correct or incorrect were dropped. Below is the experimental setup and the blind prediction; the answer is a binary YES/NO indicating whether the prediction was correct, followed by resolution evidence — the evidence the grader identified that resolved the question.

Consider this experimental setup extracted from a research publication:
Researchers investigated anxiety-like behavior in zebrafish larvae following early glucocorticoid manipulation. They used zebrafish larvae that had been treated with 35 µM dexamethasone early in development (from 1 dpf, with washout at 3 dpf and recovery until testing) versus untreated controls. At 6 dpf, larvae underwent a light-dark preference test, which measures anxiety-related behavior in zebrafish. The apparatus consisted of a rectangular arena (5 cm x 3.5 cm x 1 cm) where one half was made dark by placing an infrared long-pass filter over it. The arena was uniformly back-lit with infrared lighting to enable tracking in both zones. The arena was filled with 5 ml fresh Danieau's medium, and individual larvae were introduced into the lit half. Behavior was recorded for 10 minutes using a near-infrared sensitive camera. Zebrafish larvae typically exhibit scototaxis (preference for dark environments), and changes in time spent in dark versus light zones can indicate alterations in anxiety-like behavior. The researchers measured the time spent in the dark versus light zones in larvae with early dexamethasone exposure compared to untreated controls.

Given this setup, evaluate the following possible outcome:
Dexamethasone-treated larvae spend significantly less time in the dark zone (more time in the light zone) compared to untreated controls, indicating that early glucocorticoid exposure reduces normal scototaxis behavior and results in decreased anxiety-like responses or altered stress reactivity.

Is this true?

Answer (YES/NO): NO